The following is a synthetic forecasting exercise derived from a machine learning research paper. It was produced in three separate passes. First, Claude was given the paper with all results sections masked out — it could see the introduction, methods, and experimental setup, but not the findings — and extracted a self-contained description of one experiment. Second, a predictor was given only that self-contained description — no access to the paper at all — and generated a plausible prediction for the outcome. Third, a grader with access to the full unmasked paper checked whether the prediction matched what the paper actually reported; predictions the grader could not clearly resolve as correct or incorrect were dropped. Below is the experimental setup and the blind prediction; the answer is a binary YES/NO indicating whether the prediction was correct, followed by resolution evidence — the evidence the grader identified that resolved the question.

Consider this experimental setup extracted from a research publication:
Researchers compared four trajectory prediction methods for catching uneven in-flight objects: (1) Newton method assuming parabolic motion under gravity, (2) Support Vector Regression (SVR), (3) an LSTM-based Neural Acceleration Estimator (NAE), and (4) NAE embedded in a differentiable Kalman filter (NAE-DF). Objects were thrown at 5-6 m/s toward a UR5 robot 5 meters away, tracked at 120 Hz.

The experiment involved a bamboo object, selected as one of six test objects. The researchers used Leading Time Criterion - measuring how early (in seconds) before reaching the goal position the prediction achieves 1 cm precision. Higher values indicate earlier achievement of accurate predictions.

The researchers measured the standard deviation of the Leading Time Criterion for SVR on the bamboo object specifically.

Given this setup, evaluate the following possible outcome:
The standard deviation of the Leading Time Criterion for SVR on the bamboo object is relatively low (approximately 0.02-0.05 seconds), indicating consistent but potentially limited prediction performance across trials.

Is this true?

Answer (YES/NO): NO